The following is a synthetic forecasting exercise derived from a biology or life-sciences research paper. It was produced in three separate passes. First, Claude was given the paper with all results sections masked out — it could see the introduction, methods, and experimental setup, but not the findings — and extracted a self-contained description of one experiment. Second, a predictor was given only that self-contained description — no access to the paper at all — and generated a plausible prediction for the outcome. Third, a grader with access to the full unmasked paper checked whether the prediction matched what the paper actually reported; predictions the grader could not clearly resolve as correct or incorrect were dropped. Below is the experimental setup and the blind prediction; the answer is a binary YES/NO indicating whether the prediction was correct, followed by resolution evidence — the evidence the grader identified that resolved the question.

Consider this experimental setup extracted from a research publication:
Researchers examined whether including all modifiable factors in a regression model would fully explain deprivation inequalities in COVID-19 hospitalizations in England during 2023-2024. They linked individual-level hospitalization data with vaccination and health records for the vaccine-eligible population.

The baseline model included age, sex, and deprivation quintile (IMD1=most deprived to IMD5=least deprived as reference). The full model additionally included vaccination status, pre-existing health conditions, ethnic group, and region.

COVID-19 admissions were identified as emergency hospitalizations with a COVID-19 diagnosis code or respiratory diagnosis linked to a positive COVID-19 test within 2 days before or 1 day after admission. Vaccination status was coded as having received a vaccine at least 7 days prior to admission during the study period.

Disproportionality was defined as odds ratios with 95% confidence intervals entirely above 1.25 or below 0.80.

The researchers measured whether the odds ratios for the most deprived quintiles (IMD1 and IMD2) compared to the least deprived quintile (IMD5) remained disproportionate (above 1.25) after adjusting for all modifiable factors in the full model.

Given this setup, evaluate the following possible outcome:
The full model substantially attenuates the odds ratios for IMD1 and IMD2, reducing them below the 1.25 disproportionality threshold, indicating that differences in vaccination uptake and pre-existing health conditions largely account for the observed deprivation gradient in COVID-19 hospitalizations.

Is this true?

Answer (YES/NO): YES